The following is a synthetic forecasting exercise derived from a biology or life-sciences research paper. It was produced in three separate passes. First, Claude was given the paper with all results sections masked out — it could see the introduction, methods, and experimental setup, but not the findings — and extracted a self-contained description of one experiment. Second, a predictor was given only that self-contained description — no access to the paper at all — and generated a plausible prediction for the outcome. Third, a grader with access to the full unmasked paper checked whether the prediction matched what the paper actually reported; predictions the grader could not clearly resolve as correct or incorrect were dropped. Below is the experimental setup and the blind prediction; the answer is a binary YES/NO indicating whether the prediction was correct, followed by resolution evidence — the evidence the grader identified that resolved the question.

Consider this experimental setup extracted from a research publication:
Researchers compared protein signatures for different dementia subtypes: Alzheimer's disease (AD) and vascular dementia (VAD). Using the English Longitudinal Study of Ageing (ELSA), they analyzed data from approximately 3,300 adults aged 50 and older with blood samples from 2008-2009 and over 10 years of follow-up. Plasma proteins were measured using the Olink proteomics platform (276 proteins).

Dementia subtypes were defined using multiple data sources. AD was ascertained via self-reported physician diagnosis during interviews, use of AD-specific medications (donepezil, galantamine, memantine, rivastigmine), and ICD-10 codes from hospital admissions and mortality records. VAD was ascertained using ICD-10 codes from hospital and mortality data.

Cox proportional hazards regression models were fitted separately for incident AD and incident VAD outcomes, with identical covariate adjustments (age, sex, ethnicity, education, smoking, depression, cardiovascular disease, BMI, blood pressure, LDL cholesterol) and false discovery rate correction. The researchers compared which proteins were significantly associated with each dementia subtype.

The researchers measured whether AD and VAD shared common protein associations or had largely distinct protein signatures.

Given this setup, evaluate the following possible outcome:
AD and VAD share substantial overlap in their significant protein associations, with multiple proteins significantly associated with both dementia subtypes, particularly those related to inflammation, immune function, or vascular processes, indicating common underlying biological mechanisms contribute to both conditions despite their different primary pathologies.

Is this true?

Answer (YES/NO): NO